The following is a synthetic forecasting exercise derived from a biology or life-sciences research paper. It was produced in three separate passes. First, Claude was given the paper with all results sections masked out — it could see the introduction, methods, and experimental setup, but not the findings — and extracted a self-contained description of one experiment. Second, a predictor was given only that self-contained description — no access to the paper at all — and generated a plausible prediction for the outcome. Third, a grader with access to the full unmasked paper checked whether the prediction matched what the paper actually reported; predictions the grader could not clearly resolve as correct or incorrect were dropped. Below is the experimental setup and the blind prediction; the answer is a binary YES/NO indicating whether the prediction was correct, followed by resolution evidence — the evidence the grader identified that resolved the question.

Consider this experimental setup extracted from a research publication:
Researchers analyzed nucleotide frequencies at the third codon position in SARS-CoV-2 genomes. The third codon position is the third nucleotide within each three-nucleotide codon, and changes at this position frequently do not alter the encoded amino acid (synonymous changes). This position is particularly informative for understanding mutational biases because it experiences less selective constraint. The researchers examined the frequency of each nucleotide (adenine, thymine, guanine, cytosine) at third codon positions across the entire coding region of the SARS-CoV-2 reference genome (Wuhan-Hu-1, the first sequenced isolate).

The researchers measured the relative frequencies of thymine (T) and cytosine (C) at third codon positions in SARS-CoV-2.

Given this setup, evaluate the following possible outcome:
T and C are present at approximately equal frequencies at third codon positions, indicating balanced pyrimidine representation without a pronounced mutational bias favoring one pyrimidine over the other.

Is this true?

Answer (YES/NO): NO